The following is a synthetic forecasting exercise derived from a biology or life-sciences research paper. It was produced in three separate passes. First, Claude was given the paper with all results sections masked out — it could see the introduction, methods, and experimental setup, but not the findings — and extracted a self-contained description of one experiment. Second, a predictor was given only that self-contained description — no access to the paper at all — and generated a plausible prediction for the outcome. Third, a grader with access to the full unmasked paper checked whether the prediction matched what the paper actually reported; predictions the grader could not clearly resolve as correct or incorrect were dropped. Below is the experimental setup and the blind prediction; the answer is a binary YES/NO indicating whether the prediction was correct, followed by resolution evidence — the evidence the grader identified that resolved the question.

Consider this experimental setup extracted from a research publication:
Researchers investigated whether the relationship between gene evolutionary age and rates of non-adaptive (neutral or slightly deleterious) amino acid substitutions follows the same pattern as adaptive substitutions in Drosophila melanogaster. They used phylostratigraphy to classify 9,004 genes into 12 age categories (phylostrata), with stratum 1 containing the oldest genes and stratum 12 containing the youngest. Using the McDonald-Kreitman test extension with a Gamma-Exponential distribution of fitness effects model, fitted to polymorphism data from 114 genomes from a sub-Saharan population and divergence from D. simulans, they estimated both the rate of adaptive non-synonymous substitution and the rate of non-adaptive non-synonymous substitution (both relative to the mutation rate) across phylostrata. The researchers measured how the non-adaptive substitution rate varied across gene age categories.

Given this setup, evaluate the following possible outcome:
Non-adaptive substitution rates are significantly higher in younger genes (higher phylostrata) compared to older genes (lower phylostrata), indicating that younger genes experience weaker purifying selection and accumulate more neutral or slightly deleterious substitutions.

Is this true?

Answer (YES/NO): YES